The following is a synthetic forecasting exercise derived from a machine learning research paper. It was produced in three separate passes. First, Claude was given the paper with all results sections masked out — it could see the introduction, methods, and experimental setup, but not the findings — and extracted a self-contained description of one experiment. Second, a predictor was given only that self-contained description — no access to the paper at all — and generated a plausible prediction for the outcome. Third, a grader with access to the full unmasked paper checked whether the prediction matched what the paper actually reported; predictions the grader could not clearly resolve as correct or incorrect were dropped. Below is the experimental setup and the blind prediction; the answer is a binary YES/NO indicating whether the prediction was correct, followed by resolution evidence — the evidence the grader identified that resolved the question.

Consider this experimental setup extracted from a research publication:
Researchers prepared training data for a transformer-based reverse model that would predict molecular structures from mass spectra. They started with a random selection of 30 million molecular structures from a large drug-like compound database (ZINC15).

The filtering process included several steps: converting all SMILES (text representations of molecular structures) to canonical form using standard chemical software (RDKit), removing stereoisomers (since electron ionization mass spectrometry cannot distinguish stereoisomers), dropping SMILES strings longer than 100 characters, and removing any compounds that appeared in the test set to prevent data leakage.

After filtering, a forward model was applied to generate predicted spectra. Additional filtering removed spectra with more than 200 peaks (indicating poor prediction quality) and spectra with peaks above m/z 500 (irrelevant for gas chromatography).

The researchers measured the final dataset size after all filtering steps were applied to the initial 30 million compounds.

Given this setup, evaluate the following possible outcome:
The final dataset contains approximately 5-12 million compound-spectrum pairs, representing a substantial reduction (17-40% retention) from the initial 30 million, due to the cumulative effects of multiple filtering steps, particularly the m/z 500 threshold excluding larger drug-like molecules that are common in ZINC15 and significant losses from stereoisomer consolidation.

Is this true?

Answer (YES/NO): NO